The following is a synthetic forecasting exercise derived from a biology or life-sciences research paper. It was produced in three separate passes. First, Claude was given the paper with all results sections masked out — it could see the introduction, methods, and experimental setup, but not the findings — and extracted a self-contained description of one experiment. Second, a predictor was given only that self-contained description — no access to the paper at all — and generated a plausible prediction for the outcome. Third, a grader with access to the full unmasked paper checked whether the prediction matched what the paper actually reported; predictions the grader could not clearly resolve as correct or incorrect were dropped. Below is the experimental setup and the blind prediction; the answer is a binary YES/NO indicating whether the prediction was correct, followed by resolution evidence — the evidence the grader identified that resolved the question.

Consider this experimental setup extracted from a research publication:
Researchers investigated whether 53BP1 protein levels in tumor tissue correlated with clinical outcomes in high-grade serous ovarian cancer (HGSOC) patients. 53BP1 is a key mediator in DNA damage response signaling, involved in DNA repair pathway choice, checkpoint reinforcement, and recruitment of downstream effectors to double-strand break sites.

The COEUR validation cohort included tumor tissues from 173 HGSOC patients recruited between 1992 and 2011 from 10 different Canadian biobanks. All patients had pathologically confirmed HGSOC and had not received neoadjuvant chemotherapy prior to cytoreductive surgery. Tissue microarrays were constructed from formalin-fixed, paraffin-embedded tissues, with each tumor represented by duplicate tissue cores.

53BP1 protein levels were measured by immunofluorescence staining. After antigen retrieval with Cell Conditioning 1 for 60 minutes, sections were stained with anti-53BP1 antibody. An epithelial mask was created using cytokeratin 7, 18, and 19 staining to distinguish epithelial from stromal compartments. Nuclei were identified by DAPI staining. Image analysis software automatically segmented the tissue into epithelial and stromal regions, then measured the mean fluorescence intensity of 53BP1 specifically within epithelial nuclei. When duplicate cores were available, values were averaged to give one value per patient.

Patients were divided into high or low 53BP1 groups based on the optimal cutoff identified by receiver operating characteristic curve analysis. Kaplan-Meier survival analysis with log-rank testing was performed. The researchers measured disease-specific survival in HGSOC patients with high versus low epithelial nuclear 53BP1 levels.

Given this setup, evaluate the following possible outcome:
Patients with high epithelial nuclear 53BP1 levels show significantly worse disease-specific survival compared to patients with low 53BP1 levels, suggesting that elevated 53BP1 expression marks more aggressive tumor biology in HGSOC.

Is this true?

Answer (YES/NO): YES